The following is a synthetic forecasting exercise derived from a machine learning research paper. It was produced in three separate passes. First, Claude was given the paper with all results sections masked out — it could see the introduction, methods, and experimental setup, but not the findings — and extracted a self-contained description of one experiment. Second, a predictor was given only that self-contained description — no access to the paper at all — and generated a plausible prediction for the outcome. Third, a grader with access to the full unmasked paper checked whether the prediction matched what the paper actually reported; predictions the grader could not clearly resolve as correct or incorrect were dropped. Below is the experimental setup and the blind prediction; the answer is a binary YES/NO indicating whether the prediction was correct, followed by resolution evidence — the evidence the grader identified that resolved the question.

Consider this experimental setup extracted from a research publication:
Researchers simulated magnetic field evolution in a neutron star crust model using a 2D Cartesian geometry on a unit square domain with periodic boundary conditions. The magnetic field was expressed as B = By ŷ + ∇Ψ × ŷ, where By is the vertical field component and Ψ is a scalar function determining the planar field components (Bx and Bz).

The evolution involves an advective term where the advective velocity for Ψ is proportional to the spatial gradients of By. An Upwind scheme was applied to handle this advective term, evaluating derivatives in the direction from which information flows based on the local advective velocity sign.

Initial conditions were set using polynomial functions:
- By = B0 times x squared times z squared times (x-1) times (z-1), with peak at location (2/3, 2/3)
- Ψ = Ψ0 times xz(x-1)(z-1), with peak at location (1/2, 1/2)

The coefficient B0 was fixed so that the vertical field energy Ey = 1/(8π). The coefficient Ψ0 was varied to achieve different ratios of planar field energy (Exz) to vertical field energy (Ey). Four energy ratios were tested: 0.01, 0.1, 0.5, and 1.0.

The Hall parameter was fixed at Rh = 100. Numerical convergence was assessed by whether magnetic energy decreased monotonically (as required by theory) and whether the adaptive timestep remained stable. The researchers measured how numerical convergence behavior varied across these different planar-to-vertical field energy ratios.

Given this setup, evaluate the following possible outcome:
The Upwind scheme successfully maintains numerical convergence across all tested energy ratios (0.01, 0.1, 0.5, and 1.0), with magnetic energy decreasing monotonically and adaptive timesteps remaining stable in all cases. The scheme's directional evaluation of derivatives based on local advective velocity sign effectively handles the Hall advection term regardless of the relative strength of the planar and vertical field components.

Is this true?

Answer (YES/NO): YES